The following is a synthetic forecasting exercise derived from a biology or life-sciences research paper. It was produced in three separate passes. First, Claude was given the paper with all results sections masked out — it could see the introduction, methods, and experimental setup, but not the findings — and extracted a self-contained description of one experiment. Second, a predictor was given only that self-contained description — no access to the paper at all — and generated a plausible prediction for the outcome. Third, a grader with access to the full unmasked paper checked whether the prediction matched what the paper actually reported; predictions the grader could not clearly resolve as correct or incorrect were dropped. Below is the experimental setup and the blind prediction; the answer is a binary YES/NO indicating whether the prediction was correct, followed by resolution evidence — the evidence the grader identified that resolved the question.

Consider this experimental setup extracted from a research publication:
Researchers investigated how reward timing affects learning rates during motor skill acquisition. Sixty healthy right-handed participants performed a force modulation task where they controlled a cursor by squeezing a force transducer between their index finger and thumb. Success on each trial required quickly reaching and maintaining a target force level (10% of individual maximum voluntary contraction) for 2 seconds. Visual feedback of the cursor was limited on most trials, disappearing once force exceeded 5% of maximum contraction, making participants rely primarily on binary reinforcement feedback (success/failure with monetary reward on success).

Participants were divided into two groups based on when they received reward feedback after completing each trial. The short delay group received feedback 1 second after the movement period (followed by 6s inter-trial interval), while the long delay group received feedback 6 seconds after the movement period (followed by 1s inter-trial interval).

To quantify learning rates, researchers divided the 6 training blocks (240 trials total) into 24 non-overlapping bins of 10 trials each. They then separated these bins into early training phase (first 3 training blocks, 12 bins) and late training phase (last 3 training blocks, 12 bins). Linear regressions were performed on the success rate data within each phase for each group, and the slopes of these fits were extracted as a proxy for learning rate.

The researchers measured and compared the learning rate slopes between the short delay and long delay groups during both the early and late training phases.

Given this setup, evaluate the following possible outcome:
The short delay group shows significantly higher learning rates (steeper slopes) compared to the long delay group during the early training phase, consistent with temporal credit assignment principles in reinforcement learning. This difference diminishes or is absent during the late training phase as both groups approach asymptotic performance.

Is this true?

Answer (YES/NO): NO